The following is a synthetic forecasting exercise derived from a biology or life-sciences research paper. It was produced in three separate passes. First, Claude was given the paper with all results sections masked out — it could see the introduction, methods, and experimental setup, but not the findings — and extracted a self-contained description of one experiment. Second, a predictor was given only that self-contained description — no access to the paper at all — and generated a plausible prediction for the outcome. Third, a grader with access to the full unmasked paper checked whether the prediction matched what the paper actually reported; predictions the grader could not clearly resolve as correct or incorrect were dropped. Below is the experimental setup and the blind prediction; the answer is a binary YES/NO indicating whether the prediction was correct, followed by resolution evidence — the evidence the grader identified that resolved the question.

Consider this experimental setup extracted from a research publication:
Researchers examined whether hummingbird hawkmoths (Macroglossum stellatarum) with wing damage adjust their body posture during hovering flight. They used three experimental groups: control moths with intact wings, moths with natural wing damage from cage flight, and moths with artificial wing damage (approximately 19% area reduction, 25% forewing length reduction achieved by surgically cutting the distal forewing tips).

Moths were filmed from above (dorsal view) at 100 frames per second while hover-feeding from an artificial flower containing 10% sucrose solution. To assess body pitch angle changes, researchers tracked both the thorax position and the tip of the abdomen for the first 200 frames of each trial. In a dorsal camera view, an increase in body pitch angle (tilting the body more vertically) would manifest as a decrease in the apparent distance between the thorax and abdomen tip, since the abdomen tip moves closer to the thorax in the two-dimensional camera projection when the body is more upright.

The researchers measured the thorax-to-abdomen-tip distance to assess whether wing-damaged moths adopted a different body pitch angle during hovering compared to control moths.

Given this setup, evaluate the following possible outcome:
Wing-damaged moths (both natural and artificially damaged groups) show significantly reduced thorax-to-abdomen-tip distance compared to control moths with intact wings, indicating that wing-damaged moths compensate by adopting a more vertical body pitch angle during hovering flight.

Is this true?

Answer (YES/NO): NO